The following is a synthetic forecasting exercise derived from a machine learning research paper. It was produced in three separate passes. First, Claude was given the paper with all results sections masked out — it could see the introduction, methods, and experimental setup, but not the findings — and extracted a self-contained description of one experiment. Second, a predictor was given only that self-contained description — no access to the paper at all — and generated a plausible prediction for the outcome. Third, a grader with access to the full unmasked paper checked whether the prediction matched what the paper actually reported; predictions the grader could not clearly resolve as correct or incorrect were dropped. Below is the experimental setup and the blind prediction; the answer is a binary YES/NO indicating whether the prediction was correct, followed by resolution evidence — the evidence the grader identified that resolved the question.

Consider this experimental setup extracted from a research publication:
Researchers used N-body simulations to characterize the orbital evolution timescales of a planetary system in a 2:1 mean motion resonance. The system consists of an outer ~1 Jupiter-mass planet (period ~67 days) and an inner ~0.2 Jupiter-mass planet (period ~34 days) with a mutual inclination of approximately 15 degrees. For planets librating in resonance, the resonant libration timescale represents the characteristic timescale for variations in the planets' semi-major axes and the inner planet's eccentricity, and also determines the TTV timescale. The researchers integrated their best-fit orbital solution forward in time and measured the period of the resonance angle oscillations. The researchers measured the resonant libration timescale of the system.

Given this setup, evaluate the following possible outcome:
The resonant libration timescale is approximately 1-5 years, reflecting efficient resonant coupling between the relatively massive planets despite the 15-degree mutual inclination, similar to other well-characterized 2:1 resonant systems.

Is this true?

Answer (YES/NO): YES